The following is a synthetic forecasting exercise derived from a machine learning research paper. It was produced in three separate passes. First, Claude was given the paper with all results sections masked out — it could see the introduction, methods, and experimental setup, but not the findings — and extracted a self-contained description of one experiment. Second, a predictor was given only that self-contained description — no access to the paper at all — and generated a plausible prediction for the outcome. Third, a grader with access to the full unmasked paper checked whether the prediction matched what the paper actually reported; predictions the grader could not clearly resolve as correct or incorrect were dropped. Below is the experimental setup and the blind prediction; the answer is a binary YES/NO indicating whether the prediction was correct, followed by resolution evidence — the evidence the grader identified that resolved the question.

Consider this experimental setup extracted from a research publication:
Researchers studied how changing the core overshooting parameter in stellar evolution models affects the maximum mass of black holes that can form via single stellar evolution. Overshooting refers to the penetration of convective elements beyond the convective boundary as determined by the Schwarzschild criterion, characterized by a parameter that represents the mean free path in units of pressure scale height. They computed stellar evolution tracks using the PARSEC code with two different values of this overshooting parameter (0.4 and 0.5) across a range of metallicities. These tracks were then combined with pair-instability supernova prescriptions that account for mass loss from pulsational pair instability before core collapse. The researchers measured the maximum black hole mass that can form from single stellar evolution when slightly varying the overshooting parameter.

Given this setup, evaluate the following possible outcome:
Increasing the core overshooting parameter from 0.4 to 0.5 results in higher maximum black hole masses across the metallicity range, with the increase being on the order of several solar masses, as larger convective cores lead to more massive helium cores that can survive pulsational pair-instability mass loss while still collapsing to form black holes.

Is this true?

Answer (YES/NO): NO